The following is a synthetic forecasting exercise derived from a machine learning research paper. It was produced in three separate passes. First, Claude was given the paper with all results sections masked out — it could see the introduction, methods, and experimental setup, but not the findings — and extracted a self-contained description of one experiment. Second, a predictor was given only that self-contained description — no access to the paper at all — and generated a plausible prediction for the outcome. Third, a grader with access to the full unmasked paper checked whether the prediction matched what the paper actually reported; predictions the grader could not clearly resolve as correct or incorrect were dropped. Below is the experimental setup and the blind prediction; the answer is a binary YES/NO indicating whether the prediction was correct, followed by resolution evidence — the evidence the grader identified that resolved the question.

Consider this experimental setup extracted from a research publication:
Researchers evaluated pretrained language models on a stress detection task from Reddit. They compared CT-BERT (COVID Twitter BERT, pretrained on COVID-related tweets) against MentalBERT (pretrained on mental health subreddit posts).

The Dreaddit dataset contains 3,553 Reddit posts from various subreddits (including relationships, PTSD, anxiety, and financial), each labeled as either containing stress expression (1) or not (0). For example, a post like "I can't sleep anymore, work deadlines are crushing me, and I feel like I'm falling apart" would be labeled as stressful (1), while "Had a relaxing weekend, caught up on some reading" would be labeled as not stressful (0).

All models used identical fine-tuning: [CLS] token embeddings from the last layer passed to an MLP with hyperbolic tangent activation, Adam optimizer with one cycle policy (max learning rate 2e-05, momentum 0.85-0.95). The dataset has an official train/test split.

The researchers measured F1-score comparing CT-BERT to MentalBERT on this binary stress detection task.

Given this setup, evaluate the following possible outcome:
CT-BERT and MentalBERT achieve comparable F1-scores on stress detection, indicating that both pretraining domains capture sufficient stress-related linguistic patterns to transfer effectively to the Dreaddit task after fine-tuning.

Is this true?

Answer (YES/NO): YES